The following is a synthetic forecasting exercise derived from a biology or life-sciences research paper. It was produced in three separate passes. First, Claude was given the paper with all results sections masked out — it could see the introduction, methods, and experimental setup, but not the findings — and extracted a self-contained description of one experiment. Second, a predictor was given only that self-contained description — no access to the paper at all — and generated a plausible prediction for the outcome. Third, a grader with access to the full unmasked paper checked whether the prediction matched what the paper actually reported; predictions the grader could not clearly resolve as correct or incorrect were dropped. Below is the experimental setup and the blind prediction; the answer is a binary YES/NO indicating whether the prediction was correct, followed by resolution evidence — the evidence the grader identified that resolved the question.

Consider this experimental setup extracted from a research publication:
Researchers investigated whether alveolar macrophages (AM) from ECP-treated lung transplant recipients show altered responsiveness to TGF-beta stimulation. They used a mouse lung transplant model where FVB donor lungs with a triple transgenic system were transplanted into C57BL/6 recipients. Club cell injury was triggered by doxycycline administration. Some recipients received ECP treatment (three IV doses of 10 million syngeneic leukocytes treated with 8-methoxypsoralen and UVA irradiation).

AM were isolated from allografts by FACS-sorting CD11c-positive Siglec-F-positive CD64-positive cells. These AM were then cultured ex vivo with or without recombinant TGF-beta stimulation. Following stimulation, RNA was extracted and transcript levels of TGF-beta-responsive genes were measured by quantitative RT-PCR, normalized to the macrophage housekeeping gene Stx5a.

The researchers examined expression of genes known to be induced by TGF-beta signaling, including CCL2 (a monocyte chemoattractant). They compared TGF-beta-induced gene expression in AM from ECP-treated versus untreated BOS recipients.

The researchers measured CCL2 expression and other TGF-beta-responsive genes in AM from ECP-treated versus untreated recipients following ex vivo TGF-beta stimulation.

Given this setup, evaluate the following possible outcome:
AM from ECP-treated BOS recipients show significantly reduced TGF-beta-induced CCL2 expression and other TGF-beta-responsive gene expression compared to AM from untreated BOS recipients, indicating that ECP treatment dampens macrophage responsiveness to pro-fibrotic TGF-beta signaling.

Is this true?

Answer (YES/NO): YES